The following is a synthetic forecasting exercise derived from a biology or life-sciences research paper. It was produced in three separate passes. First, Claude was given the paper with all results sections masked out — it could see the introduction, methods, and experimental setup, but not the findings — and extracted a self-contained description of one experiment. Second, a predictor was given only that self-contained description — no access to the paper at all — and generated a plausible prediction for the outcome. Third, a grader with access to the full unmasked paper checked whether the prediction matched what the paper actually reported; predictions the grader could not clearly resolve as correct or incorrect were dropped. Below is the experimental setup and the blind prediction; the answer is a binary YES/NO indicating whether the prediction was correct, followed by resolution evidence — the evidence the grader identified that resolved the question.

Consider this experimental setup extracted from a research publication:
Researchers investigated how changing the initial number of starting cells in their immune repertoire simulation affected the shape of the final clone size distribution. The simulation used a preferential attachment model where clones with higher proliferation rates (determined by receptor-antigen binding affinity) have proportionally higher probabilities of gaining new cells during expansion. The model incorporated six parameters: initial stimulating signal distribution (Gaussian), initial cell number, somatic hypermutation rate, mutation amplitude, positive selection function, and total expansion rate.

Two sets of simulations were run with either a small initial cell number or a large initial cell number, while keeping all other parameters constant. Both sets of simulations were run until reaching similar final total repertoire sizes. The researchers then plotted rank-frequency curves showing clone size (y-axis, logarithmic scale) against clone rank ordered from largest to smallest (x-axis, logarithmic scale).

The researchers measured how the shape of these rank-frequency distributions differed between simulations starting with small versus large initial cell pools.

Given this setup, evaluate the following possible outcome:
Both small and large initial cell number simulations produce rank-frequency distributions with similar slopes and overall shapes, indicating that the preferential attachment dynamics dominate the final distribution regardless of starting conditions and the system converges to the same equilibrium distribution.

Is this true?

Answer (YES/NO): NO